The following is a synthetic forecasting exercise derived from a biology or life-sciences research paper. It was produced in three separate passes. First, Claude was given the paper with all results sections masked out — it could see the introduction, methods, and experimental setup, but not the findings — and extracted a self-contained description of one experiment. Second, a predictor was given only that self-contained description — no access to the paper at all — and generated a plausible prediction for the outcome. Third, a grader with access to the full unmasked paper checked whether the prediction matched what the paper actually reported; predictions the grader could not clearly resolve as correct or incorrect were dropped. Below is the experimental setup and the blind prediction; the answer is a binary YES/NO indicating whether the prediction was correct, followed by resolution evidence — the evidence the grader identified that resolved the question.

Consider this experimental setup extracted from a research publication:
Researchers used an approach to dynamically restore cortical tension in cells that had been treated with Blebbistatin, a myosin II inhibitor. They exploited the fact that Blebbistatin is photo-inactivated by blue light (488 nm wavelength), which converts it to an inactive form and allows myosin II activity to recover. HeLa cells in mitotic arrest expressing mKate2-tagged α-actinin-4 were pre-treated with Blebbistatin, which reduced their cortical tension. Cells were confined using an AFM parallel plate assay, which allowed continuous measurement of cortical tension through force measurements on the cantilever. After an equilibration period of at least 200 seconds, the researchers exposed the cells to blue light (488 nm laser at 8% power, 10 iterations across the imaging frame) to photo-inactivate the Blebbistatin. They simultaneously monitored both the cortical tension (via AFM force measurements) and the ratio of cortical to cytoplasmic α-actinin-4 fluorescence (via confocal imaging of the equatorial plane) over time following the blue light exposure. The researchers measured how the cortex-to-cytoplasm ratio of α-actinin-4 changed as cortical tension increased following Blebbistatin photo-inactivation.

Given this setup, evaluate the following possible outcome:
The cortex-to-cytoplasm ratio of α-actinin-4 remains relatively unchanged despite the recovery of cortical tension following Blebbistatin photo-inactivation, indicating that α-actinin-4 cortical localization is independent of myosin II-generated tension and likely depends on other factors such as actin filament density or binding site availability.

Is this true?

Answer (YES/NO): NO